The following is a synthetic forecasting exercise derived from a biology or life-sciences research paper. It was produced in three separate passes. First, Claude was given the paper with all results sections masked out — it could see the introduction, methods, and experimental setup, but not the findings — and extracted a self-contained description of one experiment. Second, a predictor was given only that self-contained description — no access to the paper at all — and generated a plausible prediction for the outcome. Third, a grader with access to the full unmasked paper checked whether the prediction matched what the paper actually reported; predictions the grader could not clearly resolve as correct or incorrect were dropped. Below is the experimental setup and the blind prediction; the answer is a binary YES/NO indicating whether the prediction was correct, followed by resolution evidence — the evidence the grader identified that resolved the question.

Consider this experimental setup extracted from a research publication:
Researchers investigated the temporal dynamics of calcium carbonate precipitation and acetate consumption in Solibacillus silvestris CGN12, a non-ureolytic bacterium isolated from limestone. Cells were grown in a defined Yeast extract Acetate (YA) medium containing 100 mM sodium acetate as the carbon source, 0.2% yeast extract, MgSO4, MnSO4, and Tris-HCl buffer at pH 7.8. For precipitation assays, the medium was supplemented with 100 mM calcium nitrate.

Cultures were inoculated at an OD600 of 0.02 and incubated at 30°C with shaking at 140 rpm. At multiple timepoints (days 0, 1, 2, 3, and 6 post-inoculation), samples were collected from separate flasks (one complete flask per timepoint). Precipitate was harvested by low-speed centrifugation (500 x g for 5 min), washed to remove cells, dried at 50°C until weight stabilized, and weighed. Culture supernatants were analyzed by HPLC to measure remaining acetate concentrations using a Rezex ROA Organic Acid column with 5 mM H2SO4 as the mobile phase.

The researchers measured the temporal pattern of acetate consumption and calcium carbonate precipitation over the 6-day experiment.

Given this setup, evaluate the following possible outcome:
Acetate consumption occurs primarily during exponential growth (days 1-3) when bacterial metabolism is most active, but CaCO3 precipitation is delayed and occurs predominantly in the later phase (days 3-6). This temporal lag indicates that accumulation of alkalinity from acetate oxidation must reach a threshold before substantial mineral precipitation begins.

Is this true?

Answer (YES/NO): NO